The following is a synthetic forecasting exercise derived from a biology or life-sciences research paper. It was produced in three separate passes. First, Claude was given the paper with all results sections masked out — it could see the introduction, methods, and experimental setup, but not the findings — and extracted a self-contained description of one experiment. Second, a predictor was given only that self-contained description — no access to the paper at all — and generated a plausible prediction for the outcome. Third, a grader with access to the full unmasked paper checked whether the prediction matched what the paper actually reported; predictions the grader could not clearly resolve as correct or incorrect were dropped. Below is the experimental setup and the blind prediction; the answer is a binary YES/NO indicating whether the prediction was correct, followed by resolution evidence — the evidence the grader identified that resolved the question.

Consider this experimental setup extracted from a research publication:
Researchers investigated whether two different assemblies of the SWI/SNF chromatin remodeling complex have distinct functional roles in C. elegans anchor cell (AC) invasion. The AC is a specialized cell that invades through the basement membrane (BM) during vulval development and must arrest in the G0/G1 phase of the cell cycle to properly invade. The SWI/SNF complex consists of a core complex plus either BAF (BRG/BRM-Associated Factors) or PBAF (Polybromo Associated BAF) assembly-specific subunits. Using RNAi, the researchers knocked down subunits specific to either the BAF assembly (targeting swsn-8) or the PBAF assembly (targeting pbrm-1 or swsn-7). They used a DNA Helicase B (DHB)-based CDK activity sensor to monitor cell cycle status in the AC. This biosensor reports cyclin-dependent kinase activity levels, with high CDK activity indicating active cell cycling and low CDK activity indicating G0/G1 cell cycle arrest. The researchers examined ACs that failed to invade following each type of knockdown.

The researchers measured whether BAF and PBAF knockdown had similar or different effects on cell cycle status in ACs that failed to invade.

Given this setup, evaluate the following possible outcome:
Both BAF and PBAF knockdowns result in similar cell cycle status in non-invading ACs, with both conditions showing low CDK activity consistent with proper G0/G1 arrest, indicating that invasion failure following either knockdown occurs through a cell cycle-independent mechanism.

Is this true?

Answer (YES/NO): NO